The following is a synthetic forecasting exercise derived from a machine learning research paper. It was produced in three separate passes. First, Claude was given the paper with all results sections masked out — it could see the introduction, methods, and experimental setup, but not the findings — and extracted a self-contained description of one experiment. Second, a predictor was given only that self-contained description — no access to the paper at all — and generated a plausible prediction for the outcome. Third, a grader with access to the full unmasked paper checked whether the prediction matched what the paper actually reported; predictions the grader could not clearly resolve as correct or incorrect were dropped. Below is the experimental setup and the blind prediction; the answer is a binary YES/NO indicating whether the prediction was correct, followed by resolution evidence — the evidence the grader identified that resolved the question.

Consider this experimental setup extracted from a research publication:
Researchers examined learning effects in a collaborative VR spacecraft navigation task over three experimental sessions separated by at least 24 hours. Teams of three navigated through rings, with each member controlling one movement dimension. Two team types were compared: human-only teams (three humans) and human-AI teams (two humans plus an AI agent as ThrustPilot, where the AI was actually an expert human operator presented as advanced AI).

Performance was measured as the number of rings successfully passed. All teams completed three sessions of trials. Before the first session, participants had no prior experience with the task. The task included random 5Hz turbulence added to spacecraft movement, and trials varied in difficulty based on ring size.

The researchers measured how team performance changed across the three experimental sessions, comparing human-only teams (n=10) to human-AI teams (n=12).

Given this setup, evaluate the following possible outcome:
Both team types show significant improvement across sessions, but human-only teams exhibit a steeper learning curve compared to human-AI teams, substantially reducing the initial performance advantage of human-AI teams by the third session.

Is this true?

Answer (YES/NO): NO